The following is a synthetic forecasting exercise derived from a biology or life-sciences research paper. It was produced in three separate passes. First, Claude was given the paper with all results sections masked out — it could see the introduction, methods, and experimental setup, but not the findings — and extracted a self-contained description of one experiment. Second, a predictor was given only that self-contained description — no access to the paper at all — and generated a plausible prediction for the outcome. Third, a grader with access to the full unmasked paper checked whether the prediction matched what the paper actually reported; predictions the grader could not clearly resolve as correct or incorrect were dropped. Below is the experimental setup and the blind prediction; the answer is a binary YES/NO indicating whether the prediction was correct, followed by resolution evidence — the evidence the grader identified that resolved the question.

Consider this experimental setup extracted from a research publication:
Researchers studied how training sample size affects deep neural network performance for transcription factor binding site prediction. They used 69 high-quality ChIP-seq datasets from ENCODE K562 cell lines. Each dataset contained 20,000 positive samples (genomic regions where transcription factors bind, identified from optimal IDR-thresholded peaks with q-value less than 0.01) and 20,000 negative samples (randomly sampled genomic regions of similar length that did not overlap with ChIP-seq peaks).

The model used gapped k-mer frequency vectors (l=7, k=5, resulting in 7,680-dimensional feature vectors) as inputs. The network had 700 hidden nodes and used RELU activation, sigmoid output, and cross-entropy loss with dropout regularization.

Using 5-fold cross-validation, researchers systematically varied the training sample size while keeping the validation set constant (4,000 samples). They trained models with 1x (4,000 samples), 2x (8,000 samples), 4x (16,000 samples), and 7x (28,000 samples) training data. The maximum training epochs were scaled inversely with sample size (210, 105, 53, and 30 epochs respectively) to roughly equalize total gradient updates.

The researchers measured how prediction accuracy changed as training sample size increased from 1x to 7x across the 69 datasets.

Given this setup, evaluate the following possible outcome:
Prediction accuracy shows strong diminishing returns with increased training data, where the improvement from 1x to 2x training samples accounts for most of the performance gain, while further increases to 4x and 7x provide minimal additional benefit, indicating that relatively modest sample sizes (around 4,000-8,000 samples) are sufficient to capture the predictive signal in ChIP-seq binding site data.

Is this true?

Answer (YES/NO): NO